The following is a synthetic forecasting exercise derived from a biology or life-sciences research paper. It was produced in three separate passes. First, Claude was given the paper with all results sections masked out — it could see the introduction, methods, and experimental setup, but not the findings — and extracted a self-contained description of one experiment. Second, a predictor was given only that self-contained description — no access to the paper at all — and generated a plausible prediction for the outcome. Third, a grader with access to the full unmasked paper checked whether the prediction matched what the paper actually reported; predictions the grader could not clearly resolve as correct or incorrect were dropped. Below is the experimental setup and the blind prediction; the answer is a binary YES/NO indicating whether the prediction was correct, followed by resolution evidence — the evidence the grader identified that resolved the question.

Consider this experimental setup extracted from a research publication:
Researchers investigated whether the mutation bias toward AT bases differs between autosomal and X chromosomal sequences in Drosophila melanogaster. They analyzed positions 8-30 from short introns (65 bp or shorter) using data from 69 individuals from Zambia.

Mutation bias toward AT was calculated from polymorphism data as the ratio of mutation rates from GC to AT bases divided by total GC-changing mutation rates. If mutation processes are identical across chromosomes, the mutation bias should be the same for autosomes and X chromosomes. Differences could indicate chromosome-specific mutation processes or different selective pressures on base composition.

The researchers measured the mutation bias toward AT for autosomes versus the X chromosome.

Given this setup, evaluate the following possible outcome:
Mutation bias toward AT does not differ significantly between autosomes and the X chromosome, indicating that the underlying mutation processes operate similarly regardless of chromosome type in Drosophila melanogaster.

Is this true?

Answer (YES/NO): NO